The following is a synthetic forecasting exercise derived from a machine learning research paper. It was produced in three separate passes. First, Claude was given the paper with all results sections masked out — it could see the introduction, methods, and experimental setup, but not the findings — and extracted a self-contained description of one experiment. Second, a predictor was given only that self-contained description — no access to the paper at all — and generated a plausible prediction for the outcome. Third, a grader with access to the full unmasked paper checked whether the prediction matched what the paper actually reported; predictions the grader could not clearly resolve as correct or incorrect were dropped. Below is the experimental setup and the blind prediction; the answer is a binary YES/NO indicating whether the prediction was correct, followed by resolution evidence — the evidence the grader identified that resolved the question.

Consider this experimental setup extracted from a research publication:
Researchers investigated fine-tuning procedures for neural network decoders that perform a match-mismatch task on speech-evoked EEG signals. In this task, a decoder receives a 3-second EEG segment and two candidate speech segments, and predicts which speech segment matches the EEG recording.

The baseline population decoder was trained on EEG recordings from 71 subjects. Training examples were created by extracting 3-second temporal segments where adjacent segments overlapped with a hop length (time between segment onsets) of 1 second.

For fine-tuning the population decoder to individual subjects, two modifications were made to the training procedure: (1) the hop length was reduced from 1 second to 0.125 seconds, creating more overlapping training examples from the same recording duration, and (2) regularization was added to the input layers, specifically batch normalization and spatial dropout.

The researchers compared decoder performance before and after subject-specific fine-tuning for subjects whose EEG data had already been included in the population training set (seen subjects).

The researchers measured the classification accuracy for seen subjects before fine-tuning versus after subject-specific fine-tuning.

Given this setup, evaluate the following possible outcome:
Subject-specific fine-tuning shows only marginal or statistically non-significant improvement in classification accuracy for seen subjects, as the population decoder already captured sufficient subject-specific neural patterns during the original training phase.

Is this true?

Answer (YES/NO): NO